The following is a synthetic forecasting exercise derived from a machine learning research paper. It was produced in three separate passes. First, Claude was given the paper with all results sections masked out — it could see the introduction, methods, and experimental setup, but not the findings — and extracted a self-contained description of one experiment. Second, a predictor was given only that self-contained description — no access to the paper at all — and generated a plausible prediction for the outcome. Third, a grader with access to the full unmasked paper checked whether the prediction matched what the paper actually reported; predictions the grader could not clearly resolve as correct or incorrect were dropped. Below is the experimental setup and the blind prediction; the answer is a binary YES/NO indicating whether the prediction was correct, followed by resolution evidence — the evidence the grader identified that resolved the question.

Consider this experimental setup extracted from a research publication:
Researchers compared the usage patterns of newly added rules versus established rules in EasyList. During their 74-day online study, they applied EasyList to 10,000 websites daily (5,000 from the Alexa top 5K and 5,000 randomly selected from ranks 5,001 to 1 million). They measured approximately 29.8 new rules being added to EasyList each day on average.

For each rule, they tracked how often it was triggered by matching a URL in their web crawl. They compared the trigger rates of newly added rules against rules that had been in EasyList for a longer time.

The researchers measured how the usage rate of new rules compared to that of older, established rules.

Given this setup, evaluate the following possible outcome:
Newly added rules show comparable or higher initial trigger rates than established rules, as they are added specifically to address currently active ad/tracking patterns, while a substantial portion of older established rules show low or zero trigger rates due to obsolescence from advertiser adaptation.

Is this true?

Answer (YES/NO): NO